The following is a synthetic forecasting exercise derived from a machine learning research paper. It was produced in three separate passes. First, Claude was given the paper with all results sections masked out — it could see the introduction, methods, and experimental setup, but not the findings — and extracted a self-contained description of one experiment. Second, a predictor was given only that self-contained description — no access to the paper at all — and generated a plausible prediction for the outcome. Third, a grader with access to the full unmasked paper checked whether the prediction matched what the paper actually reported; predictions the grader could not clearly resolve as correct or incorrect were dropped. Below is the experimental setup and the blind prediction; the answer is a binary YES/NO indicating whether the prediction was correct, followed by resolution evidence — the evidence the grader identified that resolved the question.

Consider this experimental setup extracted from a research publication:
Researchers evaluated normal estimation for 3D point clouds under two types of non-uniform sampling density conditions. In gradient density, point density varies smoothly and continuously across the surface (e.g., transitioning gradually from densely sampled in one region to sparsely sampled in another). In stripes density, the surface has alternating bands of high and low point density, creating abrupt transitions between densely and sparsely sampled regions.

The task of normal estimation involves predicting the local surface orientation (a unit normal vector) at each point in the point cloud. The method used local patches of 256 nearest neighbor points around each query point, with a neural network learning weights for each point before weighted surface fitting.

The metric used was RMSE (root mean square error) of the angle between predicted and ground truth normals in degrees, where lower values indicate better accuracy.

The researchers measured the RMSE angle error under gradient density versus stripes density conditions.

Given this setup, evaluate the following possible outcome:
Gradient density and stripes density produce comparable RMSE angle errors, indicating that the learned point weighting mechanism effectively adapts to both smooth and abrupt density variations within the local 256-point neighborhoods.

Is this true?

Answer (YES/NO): YES